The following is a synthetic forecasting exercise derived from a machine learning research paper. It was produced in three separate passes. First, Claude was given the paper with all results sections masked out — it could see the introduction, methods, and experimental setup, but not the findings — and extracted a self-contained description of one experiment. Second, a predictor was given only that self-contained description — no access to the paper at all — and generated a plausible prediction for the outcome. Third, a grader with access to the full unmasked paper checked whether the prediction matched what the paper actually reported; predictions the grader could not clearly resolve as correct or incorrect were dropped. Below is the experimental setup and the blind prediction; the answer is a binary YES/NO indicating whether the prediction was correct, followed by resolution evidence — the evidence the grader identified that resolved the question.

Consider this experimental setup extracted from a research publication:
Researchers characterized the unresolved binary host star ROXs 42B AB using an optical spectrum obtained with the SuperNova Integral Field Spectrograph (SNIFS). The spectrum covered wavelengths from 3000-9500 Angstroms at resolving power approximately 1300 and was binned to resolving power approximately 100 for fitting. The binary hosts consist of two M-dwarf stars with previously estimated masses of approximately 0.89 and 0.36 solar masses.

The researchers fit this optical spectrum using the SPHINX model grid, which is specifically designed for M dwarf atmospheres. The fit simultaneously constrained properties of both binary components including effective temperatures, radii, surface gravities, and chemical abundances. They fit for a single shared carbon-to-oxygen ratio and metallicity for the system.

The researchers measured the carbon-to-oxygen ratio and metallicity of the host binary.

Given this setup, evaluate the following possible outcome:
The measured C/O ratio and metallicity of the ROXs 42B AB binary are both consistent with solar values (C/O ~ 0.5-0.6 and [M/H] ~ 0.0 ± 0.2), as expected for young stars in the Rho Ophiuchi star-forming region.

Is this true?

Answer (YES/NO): NO